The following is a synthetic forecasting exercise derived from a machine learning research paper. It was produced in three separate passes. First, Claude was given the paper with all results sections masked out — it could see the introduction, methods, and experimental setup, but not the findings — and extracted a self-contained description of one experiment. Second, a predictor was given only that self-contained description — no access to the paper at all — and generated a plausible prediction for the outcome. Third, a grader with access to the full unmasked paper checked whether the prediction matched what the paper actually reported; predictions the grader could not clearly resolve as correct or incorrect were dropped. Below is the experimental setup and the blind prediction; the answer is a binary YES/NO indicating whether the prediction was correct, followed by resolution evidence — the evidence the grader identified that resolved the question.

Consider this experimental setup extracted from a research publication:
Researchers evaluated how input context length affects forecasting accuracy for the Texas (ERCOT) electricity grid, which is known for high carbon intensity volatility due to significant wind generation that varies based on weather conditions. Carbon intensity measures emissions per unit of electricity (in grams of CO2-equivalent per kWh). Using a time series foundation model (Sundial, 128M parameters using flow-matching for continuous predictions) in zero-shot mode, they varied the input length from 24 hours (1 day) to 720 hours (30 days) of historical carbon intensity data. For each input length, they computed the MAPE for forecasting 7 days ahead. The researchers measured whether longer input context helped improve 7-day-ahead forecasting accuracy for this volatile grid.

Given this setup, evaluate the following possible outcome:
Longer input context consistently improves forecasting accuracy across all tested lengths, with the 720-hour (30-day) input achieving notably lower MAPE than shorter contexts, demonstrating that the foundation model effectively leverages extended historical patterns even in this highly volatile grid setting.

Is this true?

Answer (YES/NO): YES